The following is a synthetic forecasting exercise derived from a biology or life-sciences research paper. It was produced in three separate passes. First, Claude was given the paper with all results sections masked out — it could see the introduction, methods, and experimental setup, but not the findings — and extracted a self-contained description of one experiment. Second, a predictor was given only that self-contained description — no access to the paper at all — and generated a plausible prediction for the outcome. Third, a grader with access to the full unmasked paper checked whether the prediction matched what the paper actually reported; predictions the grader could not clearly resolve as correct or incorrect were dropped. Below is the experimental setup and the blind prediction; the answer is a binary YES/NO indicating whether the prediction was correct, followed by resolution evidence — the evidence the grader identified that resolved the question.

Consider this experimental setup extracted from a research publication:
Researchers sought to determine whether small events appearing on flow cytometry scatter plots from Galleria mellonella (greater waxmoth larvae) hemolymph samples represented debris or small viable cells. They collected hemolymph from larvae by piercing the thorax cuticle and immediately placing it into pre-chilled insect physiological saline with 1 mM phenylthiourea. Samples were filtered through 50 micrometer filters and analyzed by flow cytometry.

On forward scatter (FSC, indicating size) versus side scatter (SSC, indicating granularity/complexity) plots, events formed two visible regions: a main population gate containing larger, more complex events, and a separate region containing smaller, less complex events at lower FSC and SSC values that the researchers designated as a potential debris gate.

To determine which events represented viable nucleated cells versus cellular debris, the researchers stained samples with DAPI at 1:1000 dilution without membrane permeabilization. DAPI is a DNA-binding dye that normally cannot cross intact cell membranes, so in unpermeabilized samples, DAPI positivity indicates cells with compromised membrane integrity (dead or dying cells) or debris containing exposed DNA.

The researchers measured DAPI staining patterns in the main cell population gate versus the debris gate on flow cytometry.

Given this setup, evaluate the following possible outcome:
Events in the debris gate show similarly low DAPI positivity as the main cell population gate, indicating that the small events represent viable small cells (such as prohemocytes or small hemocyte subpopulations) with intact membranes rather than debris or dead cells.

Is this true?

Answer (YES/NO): NO